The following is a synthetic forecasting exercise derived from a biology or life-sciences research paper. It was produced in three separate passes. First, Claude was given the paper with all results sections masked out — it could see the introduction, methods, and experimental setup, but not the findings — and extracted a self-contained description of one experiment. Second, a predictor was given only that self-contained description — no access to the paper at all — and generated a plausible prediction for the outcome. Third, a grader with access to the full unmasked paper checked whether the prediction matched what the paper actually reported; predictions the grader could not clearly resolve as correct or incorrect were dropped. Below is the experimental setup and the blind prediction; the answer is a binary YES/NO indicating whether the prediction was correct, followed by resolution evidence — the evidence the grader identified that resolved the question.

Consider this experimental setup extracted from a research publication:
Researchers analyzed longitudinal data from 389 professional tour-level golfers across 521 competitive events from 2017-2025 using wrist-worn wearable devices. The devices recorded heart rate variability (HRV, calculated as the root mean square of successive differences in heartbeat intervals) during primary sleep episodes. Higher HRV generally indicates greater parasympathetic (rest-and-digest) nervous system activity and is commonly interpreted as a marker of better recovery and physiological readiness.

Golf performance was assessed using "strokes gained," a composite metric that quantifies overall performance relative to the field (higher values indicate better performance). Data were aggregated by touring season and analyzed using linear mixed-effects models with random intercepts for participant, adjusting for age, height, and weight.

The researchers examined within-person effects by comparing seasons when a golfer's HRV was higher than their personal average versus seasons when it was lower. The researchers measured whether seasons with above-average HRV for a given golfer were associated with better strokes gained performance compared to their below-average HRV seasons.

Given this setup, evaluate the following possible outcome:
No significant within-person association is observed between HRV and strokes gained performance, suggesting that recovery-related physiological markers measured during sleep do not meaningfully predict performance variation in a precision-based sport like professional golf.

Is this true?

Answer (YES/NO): NO